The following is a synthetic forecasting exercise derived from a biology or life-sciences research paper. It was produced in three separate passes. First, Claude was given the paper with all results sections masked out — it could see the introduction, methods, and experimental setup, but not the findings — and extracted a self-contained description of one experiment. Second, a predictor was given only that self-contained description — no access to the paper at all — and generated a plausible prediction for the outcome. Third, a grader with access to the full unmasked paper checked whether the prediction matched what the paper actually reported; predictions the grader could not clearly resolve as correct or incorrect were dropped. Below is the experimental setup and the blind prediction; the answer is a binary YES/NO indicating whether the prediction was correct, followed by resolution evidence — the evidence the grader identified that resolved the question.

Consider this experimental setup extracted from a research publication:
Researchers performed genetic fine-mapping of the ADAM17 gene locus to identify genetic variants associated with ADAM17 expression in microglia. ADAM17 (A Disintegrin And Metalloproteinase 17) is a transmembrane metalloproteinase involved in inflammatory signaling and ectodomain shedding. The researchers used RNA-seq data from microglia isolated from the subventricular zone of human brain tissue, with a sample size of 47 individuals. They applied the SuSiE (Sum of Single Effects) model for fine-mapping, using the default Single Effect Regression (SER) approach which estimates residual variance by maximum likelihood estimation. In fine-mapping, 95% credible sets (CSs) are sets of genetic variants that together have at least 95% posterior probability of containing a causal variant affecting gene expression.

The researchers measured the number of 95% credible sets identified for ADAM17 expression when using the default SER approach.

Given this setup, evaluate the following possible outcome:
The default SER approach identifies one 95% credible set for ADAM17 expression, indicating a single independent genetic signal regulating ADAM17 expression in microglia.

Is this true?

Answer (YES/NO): NO